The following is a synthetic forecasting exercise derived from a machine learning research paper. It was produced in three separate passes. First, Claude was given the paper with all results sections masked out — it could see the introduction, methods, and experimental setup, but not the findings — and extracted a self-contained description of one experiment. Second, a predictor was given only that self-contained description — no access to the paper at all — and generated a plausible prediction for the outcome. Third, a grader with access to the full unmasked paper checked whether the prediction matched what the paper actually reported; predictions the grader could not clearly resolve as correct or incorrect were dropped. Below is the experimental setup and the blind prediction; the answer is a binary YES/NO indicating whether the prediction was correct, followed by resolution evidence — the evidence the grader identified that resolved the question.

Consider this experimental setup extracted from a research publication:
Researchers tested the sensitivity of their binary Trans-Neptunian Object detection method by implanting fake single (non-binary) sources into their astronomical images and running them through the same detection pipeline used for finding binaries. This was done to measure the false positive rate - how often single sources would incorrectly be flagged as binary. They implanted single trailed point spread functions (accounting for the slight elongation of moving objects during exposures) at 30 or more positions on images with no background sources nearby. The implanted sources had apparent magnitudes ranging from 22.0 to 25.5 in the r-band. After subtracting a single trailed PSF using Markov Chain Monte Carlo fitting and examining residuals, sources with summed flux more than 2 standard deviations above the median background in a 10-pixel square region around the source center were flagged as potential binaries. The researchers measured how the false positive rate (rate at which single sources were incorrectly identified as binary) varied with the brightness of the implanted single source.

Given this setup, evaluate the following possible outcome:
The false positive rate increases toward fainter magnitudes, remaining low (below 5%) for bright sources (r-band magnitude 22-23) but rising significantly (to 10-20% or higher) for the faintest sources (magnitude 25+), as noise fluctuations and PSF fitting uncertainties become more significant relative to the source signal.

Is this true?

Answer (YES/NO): NO